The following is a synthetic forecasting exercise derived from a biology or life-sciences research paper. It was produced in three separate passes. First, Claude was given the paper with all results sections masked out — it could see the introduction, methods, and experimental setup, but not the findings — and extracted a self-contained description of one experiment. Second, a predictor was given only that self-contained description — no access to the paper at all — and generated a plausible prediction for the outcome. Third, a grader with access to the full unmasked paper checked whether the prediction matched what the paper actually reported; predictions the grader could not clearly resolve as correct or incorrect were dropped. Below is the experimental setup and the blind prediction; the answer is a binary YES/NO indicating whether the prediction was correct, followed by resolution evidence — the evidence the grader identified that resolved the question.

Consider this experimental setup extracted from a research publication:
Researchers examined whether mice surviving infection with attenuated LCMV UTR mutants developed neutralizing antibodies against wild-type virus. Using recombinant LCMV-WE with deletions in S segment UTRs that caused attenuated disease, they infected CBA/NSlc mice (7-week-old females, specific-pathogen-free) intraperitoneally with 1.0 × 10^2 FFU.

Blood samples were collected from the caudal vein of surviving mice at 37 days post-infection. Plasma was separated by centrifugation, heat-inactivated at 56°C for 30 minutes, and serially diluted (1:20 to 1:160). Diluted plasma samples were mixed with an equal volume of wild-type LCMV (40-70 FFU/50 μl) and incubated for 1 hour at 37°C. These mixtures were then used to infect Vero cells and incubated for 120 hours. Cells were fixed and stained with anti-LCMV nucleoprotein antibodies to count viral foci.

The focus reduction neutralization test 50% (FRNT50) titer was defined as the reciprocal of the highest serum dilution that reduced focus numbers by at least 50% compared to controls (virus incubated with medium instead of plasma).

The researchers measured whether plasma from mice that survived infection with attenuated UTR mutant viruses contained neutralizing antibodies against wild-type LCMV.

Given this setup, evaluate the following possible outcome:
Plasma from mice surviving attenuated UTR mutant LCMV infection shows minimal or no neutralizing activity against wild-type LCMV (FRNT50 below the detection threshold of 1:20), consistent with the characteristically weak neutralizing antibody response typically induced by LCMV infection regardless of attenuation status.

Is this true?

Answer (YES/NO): YES